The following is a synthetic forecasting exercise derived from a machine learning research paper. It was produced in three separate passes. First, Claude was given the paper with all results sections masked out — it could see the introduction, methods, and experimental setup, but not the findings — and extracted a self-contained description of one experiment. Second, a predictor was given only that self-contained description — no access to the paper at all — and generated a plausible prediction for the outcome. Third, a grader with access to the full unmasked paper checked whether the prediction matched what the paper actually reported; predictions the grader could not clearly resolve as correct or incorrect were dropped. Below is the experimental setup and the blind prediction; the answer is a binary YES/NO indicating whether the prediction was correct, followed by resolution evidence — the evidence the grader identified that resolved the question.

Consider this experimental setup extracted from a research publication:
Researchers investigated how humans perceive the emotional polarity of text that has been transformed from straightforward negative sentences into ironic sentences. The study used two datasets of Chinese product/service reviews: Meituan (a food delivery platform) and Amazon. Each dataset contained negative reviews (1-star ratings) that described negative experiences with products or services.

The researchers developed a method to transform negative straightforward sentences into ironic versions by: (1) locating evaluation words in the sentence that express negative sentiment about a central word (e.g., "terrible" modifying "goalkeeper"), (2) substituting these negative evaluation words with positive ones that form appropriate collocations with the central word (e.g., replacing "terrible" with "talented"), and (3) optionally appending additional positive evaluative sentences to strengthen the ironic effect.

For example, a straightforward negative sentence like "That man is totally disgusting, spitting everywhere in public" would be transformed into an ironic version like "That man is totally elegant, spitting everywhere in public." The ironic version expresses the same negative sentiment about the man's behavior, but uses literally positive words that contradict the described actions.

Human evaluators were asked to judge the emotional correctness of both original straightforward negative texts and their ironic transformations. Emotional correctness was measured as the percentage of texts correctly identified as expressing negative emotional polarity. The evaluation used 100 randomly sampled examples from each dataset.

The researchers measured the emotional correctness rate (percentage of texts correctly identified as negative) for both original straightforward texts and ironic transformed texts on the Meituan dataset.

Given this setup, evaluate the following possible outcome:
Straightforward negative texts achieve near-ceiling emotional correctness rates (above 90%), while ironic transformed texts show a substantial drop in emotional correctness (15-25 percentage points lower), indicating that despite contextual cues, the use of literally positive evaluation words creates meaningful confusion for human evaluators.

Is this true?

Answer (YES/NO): NO